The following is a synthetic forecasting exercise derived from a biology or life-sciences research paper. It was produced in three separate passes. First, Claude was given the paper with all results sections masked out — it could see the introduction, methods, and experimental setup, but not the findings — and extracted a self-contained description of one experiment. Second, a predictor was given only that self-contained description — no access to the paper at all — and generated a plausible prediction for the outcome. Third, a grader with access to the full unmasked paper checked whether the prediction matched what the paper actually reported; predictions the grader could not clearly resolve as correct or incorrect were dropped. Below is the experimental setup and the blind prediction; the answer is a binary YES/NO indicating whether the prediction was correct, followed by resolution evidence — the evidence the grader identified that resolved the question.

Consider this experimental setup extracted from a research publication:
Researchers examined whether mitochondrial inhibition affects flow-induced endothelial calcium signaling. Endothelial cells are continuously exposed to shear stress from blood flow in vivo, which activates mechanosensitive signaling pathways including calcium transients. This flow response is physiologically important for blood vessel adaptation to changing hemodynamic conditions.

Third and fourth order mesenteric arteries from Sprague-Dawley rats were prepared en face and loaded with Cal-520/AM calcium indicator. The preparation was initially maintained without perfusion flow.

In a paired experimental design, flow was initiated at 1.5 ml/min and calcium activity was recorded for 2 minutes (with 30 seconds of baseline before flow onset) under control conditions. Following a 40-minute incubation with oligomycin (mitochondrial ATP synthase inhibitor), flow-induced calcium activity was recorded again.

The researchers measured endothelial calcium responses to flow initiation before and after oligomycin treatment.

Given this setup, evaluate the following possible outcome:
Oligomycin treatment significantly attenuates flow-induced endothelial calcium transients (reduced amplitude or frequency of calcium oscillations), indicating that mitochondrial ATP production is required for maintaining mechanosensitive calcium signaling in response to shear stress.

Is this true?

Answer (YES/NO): YES